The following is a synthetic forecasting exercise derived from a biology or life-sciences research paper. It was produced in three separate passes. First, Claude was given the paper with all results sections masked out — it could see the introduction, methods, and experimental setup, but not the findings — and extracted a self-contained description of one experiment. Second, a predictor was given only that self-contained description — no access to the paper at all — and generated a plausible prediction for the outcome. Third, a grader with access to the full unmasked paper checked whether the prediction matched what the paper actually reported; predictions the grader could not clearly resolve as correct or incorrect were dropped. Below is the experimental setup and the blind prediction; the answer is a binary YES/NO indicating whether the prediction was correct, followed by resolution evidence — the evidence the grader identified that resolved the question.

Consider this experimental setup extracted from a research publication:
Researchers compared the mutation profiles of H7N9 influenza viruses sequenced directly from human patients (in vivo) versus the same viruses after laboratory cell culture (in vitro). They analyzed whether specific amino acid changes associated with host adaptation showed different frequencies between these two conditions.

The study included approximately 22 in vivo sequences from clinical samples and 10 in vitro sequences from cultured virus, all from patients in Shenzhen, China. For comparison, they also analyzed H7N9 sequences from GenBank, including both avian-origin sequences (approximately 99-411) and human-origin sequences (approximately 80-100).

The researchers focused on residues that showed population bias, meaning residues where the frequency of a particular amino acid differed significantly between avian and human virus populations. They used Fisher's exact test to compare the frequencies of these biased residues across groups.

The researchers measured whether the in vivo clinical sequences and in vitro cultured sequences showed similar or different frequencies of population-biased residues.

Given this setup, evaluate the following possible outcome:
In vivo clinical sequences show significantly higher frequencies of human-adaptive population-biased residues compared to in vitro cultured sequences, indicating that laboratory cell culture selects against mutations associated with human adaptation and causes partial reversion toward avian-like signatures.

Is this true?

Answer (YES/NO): YES